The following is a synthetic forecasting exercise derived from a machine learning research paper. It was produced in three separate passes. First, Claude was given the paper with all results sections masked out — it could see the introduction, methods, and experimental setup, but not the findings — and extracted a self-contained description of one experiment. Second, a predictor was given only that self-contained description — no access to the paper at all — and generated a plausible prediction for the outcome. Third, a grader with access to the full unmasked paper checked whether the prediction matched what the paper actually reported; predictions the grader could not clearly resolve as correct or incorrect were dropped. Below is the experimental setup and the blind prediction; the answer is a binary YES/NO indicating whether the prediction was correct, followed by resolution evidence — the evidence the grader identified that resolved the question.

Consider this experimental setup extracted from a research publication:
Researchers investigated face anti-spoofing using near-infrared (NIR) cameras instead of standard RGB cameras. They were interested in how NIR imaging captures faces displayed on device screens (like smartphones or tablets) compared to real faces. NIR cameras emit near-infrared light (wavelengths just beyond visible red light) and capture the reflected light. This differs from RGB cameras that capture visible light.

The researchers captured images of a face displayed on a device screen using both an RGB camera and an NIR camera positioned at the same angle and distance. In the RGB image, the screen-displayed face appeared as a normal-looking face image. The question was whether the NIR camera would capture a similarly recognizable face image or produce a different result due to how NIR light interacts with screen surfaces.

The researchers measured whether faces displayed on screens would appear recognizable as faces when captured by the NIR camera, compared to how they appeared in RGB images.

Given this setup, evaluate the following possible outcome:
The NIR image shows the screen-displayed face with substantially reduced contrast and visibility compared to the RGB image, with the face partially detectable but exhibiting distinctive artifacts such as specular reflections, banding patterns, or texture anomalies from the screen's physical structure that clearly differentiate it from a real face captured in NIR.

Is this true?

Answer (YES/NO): NO